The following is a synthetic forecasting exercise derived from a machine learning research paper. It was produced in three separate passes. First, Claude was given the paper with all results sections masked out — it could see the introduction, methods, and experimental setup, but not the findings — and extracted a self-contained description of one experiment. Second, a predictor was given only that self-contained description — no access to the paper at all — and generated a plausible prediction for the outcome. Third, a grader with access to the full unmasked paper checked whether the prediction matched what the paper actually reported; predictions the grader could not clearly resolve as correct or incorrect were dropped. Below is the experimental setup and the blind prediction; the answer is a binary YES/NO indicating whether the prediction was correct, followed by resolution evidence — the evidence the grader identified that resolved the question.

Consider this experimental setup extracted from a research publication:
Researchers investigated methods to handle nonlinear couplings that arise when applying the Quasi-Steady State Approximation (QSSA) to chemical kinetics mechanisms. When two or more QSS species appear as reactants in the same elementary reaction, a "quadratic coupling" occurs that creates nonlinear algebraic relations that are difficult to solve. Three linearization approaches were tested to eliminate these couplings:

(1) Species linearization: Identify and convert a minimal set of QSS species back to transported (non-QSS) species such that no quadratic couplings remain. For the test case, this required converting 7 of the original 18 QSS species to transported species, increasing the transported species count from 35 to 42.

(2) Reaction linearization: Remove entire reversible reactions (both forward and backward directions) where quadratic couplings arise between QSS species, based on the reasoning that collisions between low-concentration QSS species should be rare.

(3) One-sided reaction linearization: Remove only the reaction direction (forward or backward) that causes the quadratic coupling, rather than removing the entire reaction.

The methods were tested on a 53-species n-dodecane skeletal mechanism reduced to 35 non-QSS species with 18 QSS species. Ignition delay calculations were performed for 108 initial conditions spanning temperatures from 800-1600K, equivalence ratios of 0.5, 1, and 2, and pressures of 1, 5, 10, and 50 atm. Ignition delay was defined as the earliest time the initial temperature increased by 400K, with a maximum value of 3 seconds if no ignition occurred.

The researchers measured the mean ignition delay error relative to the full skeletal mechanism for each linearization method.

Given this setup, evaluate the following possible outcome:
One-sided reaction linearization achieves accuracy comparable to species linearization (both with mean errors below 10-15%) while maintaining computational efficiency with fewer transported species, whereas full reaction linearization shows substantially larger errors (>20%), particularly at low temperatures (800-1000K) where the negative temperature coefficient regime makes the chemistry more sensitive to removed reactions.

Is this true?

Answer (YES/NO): NO